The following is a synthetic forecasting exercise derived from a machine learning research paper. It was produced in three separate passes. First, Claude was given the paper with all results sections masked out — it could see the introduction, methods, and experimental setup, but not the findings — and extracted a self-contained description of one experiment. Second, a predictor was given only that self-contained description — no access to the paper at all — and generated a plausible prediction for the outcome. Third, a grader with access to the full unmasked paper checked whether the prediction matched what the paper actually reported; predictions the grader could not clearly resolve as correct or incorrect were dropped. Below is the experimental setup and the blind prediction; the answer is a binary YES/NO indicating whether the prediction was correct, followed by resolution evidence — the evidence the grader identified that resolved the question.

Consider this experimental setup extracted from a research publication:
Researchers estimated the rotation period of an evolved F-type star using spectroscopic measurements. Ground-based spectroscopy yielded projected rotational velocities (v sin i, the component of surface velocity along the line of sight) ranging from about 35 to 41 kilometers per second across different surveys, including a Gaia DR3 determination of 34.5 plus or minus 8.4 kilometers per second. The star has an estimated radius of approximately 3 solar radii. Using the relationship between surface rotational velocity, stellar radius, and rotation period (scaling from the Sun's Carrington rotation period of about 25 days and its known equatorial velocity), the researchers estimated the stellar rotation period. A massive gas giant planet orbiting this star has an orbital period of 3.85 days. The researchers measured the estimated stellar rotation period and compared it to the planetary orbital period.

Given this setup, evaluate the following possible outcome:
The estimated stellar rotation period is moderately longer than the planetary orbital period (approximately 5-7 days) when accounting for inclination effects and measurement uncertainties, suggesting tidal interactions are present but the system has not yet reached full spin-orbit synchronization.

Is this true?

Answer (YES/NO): NO